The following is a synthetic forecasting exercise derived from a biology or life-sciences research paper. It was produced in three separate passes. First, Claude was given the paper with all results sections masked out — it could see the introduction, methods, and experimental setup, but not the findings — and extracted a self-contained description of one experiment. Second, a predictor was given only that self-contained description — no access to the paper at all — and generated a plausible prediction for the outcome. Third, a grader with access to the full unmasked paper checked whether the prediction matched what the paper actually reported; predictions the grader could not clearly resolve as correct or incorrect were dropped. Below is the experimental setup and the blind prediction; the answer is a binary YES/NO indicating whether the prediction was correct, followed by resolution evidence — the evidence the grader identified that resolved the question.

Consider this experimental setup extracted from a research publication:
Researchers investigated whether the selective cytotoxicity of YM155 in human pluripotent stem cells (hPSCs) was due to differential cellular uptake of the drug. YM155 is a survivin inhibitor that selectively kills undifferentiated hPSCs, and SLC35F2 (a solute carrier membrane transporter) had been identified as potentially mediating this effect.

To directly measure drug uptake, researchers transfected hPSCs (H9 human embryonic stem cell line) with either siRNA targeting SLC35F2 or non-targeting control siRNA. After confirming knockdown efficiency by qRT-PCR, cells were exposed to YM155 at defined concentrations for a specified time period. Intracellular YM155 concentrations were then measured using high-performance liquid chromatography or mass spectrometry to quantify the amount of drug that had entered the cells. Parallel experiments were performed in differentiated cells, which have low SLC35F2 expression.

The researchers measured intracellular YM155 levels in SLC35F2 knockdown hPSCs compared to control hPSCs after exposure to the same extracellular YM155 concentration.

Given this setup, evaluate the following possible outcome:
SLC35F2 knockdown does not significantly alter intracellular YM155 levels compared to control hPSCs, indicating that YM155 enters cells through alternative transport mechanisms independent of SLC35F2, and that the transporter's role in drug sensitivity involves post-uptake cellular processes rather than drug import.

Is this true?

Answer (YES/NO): NO